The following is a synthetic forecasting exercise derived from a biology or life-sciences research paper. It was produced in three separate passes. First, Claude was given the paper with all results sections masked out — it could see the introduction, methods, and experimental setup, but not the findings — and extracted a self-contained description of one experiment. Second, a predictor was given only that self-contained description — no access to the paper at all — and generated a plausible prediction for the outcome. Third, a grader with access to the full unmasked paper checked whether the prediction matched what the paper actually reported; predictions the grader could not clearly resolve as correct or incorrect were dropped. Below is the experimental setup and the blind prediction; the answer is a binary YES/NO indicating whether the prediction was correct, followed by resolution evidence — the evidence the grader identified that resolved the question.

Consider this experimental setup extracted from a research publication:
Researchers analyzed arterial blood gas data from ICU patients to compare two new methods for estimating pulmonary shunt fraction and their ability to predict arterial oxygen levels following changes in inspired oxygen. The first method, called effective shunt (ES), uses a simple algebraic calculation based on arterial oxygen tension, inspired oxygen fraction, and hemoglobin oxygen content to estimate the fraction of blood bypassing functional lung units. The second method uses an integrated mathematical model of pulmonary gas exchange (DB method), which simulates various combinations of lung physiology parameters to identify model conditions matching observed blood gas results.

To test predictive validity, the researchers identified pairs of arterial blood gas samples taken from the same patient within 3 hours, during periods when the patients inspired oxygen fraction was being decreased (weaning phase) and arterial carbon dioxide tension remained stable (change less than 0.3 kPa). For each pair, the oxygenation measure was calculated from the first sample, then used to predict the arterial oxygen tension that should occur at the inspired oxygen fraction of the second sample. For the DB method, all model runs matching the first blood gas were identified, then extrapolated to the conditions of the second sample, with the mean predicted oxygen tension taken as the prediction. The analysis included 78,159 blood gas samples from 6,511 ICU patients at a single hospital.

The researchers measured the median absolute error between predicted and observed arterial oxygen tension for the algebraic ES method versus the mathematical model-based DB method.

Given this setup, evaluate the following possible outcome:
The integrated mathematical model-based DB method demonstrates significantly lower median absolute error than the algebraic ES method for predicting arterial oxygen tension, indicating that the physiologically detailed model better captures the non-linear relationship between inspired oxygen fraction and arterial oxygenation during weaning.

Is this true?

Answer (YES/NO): NO